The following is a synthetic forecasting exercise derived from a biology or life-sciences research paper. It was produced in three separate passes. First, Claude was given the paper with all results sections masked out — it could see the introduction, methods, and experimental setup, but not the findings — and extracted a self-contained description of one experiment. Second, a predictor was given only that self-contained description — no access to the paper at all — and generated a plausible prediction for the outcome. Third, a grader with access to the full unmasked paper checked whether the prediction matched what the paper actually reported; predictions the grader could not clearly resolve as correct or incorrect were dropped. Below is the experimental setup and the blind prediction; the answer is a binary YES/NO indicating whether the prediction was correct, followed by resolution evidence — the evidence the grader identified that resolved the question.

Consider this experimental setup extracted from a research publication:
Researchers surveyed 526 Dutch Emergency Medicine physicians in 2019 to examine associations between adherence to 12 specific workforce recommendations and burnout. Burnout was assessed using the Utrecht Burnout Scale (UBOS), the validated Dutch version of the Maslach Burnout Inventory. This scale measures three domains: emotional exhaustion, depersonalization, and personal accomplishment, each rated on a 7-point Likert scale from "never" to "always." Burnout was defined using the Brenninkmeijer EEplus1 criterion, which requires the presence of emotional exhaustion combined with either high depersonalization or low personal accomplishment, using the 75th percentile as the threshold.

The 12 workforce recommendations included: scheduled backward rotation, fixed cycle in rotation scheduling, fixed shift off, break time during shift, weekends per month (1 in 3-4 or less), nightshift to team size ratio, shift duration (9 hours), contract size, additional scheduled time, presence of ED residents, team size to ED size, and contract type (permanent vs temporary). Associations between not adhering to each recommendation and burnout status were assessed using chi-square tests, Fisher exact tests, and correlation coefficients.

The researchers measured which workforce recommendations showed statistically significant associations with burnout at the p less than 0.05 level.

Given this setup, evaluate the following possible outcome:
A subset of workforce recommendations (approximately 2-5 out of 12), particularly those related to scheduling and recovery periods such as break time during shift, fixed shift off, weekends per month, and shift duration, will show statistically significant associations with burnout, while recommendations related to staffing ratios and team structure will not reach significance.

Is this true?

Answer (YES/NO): NO